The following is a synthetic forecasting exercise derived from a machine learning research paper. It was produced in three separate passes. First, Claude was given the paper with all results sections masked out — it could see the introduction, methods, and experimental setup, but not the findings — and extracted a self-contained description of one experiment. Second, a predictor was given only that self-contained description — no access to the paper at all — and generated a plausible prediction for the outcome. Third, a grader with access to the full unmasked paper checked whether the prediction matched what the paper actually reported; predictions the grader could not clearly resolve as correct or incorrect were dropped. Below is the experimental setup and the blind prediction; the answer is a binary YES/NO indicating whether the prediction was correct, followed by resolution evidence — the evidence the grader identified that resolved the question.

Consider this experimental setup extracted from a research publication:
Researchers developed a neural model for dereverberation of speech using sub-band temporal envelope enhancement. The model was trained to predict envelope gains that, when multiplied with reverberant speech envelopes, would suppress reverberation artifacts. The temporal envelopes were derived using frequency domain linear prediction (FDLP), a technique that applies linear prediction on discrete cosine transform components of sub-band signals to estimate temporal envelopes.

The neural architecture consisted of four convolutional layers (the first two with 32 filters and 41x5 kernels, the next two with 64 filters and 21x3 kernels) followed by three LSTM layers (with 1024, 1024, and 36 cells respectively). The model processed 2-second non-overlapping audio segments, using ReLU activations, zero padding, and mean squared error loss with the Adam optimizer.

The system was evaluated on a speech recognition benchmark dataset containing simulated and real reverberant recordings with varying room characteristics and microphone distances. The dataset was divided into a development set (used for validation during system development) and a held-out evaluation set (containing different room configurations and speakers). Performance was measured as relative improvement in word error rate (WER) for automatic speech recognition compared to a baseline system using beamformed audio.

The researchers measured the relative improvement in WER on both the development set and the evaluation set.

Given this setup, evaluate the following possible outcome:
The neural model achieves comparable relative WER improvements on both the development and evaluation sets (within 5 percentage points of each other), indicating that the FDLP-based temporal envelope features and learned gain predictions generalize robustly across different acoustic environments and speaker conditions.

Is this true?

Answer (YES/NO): NO